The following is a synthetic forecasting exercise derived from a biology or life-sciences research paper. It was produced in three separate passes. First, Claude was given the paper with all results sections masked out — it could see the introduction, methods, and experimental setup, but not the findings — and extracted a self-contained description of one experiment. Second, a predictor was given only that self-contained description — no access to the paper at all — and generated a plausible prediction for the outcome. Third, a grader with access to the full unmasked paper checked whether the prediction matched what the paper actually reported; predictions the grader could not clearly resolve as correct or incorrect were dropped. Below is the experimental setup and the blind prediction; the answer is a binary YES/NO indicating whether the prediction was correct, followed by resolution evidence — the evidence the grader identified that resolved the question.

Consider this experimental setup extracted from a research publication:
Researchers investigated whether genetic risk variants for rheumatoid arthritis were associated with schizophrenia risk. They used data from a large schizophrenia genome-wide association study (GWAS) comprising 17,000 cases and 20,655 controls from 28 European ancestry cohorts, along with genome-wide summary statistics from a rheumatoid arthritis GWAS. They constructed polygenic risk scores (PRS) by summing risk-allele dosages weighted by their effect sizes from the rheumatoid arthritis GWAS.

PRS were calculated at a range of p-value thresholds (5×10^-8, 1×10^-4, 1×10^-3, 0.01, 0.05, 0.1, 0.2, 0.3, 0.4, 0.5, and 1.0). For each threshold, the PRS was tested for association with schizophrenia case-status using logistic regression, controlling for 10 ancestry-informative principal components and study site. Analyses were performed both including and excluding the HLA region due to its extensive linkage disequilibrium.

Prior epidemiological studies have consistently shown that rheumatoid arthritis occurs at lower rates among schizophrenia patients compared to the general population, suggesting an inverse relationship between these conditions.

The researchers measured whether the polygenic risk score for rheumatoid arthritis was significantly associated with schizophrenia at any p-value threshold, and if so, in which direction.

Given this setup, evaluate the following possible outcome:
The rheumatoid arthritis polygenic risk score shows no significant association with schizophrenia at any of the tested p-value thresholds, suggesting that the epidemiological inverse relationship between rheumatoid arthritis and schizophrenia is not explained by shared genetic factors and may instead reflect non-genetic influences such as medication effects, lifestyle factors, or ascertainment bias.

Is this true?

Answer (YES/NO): NO